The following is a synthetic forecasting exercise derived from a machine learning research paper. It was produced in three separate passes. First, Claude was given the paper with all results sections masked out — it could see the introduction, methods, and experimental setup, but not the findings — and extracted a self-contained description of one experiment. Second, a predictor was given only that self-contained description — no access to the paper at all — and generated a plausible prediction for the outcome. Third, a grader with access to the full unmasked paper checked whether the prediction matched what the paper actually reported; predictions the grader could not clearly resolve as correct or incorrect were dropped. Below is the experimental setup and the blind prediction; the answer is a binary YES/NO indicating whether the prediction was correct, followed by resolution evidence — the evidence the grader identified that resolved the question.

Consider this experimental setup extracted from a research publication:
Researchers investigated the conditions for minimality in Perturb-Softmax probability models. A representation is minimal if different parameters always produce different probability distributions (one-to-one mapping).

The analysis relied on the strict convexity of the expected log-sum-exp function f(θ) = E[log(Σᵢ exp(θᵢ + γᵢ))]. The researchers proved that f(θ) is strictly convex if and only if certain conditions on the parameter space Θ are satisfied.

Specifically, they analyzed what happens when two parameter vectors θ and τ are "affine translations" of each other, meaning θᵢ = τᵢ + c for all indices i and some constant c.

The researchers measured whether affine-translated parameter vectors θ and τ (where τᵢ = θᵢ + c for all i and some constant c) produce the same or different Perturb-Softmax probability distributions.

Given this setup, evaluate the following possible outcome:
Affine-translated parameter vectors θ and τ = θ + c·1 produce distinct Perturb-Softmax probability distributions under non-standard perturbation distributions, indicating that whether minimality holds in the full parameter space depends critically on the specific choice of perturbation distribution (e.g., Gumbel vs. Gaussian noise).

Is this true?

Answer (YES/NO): NO